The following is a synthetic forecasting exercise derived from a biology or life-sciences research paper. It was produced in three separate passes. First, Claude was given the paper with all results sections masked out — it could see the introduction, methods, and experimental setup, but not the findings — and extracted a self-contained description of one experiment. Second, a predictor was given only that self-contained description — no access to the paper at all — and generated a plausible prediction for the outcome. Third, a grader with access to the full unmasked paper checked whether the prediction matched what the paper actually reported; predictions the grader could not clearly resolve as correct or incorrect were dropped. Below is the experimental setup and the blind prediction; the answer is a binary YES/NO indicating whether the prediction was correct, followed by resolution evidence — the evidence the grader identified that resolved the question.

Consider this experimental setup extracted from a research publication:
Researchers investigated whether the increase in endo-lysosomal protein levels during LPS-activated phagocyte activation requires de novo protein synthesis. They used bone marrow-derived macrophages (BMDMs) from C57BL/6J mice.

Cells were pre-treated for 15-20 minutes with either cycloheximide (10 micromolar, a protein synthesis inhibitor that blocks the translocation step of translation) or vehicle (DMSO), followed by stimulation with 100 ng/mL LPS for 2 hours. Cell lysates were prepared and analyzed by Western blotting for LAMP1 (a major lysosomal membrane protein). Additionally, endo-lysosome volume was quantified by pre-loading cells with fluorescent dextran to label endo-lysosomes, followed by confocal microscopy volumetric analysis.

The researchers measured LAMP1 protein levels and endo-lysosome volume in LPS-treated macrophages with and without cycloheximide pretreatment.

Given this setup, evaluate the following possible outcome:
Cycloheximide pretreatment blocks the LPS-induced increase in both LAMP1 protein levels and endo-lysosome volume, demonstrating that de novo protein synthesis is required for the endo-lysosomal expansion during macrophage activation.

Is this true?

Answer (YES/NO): YES